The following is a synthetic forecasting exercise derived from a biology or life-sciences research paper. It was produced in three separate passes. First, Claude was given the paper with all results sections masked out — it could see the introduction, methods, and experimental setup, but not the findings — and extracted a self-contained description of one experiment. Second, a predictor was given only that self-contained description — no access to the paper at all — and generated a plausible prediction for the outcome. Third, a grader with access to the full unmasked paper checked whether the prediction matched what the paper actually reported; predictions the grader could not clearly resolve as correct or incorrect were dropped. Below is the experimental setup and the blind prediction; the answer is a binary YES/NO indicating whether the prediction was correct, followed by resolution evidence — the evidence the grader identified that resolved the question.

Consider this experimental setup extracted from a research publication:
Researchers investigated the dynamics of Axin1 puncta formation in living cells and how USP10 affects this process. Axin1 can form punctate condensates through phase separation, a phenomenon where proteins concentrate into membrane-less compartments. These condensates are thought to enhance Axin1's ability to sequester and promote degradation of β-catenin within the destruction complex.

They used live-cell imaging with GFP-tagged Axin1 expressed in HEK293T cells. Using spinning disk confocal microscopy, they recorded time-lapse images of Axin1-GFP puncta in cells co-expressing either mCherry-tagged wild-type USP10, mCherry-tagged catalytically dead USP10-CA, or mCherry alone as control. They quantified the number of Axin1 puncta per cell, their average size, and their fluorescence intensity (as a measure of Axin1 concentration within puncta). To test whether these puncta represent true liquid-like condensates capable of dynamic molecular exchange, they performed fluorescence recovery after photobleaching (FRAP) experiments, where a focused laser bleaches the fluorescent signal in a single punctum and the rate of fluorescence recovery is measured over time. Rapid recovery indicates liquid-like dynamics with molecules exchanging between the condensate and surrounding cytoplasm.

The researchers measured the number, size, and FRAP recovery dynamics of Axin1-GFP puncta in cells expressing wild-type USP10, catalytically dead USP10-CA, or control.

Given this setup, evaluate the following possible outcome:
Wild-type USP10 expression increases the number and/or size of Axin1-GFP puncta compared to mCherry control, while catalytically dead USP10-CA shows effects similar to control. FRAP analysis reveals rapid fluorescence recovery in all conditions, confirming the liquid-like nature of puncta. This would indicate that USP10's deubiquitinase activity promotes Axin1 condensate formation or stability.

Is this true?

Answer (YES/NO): NO